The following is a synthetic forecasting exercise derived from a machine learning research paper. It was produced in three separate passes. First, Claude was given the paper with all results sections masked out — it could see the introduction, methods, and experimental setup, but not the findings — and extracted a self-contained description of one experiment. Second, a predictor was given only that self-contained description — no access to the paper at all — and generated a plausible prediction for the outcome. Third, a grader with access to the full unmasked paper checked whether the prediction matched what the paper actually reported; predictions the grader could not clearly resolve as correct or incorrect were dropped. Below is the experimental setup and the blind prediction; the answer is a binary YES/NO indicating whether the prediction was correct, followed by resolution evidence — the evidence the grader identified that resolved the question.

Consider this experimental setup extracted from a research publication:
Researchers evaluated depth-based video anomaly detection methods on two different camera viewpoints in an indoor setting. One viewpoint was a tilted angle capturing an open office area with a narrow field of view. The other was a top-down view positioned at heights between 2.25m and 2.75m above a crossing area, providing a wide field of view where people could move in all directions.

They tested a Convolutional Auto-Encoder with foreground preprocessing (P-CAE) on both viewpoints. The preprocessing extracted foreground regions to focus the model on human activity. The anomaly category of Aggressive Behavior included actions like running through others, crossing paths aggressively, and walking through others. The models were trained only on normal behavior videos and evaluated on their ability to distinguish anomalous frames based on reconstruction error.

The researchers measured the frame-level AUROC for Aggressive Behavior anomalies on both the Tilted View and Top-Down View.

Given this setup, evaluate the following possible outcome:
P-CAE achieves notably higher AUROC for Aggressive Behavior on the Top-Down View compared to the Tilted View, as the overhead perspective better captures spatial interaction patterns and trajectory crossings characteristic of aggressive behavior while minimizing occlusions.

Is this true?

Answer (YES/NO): YES